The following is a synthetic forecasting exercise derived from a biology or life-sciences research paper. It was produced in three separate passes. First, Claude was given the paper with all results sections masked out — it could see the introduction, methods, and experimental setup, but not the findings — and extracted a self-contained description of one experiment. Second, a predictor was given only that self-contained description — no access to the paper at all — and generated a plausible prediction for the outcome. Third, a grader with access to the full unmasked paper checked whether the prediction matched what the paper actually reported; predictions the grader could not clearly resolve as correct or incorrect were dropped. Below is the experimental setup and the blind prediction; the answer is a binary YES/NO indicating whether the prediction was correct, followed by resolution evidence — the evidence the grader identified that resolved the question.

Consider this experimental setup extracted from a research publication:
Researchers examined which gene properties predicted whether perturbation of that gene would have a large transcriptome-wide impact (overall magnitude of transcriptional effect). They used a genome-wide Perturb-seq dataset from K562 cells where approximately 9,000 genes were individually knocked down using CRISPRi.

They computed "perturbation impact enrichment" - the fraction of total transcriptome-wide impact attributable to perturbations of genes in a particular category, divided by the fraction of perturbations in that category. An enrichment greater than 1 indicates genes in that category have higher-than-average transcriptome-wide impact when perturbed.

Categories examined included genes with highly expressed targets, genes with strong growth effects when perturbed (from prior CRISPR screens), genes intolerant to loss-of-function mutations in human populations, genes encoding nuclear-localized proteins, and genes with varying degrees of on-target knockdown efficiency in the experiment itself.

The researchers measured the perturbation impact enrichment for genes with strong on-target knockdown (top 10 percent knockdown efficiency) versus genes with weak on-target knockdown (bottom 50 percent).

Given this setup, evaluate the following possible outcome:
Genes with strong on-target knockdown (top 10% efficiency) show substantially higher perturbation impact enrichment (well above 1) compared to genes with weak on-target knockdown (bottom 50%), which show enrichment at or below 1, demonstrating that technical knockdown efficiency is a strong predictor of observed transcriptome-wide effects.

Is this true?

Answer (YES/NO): NO